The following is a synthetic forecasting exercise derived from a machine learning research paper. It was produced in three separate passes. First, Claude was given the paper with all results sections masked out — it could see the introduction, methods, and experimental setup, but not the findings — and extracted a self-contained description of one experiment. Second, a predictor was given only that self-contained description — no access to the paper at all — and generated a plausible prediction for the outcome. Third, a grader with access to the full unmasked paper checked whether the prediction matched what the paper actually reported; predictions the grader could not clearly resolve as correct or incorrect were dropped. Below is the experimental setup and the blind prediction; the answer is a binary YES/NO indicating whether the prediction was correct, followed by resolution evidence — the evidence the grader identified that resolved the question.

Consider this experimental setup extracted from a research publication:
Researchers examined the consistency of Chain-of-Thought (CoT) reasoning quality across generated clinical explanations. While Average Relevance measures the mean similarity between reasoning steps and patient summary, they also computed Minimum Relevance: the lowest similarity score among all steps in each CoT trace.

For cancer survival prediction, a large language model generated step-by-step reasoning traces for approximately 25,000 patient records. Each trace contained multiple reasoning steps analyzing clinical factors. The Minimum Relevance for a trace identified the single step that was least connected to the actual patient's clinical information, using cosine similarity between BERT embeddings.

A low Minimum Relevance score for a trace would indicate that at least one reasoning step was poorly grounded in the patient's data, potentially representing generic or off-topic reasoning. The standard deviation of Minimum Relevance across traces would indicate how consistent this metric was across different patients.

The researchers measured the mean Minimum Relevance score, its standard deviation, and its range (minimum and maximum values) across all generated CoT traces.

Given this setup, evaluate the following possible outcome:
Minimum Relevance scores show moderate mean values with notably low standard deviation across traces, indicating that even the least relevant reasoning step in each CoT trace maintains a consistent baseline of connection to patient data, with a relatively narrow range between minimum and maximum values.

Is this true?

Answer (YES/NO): NO